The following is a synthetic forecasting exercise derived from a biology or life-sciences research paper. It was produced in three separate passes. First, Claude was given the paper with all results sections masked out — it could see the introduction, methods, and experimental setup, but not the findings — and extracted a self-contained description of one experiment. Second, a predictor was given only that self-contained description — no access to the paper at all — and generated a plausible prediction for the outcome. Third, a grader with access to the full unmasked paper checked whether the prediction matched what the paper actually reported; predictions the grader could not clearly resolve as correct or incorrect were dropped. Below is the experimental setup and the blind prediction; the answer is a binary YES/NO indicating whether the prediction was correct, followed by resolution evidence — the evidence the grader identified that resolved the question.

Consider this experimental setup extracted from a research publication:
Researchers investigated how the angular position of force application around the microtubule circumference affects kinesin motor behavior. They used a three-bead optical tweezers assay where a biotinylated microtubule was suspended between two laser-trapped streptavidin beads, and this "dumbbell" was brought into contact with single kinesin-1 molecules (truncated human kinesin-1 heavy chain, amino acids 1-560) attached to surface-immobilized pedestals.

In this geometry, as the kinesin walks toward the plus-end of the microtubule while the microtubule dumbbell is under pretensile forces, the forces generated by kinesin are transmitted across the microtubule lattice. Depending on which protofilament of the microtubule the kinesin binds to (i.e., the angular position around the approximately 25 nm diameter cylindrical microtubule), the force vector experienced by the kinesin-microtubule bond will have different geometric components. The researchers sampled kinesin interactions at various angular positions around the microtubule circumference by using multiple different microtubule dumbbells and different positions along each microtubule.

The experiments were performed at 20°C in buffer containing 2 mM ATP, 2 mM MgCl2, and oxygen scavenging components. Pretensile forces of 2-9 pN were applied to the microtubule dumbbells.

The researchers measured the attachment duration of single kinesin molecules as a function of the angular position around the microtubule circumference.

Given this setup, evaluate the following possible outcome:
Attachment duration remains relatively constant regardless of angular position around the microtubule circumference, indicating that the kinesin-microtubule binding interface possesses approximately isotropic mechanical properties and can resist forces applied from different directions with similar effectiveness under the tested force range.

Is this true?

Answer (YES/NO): NO